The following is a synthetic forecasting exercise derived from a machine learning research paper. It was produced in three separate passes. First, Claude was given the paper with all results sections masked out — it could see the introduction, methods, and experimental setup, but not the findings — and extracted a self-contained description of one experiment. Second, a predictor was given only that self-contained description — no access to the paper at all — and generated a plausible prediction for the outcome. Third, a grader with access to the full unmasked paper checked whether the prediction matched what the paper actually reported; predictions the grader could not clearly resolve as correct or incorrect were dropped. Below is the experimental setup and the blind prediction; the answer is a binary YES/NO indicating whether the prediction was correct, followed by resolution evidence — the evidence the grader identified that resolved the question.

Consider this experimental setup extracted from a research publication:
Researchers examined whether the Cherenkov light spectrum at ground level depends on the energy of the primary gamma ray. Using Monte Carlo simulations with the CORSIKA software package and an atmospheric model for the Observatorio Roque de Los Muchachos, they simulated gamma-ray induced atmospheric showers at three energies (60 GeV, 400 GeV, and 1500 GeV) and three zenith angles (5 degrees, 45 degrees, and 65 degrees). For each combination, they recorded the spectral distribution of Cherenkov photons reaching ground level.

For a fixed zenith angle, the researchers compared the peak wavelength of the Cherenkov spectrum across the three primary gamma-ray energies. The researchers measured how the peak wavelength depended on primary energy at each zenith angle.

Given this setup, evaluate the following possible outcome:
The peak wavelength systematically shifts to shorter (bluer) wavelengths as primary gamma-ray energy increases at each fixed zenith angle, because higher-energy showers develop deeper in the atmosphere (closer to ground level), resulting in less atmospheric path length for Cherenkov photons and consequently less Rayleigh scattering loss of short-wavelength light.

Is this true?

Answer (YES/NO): NO